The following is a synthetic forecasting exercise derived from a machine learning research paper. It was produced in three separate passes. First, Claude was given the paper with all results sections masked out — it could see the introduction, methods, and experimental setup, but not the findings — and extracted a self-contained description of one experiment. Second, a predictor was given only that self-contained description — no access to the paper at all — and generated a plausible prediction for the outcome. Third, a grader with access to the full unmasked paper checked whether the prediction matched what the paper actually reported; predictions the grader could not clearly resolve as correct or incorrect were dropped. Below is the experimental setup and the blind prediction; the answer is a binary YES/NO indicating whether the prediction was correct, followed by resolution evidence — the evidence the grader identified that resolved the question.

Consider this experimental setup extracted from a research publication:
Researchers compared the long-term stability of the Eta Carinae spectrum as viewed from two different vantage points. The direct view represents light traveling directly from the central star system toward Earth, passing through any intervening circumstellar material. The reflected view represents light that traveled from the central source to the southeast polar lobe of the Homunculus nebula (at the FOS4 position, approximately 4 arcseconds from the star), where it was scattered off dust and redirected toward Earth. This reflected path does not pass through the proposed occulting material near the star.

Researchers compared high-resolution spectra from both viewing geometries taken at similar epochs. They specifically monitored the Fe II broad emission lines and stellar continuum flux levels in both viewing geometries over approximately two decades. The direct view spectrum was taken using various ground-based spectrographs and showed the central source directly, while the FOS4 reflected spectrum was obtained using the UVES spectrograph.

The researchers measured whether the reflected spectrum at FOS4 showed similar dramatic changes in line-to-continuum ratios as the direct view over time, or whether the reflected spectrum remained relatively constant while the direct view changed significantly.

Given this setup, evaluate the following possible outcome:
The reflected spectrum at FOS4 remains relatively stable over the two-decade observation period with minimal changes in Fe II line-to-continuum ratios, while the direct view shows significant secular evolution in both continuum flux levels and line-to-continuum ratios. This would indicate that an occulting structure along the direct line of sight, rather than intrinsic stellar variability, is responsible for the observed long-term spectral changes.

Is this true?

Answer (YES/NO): YES